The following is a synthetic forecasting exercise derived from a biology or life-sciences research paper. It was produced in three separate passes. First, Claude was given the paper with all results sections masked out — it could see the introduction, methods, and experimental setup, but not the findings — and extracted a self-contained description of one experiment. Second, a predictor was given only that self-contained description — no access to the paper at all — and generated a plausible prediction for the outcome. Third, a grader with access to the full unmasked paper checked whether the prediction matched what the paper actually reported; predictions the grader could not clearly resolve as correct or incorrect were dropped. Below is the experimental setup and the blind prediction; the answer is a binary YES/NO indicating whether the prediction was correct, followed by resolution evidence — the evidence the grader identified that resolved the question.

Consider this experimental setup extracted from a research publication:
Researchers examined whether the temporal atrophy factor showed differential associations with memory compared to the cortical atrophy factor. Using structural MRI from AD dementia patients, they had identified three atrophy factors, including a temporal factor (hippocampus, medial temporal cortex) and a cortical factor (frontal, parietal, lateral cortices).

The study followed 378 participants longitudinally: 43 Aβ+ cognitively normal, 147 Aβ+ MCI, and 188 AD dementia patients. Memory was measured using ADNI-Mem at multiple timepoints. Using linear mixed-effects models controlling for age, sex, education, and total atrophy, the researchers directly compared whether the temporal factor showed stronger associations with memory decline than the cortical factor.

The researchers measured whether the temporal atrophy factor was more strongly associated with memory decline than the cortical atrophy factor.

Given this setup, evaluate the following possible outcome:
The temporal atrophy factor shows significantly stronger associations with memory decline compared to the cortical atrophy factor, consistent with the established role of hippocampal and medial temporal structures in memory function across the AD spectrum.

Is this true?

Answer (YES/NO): NO